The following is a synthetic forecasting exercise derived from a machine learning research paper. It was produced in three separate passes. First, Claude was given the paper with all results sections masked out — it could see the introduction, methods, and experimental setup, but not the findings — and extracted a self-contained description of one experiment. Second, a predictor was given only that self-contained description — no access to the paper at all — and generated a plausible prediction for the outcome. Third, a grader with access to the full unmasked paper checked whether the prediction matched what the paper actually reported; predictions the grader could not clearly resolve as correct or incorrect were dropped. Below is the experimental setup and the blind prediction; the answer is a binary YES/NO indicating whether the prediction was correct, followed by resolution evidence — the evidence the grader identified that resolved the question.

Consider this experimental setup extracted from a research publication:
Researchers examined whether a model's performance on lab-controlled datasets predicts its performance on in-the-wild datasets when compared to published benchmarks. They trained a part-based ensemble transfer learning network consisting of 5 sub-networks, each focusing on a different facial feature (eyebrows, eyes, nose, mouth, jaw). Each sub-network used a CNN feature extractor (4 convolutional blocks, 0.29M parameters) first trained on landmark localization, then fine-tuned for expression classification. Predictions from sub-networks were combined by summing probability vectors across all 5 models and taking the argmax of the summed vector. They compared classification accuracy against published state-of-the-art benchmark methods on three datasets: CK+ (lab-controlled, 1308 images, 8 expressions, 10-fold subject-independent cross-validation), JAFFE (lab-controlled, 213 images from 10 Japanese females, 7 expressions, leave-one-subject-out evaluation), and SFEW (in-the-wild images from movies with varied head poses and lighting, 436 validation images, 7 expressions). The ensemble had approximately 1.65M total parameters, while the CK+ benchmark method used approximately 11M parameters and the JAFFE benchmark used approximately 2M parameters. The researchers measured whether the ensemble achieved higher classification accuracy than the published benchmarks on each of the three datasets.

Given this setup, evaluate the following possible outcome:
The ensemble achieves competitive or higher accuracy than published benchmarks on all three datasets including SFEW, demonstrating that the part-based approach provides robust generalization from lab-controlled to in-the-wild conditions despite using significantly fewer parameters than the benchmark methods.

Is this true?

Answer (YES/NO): NO